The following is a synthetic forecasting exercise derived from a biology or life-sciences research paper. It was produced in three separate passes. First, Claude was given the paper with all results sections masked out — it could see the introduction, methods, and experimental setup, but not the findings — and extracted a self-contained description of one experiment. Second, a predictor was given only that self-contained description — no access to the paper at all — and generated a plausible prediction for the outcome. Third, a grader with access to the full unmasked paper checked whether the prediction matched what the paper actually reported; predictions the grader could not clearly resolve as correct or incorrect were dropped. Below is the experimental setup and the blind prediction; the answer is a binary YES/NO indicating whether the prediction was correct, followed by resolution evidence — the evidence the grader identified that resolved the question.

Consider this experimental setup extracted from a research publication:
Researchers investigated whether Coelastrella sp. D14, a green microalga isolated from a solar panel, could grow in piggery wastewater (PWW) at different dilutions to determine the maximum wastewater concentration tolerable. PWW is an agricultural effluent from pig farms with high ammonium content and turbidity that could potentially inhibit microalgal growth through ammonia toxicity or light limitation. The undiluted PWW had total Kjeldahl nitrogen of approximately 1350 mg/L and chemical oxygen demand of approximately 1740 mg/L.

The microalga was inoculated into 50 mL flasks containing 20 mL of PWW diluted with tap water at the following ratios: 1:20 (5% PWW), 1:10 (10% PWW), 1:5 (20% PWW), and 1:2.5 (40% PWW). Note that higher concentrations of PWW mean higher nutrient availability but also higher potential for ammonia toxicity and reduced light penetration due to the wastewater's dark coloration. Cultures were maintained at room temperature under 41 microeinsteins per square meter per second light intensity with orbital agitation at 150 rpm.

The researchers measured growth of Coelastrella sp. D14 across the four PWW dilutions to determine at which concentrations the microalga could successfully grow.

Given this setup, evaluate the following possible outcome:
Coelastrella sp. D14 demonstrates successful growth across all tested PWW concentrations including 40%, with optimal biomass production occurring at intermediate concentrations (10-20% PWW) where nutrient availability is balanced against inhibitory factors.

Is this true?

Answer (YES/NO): NO